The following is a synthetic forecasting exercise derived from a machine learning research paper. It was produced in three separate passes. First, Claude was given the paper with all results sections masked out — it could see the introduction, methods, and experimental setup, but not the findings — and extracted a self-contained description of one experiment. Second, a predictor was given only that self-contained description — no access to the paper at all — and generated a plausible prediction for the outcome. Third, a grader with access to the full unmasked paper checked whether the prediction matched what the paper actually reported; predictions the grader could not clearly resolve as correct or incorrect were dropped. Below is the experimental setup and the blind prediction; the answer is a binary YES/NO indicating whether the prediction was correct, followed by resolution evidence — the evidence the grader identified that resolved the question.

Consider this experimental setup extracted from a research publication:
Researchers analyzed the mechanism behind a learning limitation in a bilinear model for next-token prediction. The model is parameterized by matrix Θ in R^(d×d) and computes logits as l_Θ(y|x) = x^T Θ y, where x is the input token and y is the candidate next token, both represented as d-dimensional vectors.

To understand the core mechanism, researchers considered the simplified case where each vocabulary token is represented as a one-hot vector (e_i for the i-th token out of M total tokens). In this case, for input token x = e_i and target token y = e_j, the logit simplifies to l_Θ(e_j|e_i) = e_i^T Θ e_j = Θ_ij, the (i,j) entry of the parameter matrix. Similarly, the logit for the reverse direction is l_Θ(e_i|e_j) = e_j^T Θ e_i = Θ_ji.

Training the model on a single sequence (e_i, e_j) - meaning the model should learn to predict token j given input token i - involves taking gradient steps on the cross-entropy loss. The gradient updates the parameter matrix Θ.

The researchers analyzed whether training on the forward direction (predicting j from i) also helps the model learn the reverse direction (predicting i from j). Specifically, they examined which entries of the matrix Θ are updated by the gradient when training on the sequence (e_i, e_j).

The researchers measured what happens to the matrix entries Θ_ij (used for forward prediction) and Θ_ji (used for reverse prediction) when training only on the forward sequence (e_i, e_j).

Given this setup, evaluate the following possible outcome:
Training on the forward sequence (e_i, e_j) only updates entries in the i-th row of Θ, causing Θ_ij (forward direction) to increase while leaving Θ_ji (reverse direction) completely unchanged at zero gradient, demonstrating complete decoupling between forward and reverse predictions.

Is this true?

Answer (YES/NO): YES